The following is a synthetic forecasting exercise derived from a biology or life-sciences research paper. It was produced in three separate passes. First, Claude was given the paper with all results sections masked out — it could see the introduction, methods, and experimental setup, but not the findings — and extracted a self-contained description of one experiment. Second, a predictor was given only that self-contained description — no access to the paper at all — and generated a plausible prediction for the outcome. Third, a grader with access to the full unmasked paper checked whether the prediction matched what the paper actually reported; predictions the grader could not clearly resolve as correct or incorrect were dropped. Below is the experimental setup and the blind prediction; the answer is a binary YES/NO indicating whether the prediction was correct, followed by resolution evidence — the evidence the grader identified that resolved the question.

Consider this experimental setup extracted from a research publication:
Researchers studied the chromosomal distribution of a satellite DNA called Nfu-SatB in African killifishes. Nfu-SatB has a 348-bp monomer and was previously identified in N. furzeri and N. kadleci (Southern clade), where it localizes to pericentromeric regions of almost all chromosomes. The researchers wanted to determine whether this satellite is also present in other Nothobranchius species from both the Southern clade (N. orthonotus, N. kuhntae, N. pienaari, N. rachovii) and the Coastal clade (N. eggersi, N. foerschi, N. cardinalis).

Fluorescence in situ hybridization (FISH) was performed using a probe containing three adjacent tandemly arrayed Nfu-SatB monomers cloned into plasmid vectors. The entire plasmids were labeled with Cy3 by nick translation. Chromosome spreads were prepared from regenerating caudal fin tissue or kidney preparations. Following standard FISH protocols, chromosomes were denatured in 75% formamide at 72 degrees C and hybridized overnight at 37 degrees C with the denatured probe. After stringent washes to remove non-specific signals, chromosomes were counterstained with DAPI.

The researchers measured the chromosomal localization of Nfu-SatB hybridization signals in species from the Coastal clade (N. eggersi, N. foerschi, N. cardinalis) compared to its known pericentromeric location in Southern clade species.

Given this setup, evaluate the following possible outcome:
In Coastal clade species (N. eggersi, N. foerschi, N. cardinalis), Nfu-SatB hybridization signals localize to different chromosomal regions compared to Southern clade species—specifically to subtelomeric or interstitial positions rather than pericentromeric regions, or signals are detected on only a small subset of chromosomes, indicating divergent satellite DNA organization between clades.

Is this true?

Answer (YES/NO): YES